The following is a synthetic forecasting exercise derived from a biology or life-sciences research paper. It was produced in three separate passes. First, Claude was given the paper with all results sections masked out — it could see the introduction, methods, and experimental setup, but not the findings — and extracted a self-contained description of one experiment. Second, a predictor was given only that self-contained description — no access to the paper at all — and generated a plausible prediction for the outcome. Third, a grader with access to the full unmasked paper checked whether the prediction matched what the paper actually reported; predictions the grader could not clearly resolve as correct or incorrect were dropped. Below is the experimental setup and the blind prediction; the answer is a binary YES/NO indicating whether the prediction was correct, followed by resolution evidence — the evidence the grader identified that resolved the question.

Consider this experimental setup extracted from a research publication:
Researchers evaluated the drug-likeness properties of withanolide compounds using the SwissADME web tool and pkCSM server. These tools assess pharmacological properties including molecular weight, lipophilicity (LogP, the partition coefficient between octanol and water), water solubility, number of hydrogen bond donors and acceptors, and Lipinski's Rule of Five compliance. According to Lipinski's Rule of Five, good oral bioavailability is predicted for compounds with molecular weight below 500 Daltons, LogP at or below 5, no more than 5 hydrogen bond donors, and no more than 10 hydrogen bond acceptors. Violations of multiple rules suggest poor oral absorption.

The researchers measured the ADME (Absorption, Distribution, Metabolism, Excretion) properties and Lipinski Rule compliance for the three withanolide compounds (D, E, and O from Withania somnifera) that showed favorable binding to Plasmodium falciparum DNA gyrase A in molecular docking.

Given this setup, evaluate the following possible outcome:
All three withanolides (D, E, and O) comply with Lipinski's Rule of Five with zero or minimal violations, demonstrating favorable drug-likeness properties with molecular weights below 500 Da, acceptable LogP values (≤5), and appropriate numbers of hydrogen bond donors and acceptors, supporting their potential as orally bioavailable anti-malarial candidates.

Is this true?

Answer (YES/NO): NO